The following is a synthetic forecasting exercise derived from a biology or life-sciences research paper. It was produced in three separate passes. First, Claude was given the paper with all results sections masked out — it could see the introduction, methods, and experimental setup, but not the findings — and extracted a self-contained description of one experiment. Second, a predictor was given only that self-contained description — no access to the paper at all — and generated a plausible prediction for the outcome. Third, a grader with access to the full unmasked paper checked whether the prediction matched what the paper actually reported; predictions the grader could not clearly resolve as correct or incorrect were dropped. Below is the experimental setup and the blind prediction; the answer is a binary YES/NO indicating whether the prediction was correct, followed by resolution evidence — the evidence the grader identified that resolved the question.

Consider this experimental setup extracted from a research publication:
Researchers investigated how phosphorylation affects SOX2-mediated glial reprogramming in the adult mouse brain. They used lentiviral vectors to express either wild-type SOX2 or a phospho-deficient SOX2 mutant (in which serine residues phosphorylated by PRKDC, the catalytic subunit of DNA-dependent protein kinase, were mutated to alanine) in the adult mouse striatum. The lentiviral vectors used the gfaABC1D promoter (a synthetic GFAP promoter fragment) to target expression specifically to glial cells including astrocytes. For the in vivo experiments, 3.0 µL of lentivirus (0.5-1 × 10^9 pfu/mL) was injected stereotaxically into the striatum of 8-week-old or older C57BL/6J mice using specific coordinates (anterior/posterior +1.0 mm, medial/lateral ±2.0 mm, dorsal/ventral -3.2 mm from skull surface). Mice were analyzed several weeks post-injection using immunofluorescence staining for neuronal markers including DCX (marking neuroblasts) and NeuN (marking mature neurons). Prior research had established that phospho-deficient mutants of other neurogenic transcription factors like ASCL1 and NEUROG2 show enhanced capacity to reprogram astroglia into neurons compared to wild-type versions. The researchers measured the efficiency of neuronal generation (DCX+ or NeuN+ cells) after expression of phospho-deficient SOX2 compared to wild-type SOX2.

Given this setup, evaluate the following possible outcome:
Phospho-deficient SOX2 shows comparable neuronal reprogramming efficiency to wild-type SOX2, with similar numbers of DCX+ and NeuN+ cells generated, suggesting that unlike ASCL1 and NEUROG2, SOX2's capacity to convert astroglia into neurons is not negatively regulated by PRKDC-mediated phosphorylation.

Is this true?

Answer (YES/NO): NO